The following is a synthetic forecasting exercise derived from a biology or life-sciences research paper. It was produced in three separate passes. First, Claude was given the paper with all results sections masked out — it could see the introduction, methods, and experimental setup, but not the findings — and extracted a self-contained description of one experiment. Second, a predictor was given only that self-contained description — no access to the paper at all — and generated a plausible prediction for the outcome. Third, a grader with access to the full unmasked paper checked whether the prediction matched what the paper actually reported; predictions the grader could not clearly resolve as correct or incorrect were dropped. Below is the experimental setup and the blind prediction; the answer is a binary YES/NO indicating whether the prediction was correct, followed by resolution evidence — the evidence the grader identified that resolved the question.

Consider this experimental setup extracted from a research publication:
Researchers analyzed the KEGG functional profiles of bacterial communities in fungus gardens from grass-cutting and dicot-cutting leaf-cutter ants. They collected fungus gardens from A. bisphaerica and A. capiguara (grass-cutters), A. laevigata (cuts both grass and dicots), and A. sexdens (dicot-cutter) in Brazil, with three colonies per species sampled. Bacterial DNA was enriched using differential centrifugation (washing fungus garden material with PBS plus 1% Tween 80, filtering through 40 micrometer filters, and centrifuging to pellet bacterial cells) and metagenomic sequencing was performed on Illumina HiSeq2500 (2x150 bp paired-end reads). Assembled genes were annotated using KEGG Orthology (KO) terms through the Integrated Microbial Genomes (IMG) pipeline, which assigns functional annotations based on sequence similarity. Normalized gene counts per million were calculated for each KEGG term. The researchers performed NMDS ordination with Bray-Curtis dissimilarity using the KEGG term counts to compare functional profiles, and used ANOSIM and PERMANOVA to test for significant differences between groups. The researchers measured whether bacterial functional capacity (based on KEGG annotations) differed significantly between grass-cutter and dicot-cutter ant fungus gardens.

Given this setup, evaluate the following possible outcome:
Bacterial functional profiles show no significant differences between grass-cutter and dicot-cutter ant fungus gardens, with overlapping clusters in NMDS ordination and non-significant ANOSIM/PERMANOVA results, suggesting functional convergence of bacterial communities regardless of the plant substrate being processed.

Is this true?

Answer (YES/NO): NO